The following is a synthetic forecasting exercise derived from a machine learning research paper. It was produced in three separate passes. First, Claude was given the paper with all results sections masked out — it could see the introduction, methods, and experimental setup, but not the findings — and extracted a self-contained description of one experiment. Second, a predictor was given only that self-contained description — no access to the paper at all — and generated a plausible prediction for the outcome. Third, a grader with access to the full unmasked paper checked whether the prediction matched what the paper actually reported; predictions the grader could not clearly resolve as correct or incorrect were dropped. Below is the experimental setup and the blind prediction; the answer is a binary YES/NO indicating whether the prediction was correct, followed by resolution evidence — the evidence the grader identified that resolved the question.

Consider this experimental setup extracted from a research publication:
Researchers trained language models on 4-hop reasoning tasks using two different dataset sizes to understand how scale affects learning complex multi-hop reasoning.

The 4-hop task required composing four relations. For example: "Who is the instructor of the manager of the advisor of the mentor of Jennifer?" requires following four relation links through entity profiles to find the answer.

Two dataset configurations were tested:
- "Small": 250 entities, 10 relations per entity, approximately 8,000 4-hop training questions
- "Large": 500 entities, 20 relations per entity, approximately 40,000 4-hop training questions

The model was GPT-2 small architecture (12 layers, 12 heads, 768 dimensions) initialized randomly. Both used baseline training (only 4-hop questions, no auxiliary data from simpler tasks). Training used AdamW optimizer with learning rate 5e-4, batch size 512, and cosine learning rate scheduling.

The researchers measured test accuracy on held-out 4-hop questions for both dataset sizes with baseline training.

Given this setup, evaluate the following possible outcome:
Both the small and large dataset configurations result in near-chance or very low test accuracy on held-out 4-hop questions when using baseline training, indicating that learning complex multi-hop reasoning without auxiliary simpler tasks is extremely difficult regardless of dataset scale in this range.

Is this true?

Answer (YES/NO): YES